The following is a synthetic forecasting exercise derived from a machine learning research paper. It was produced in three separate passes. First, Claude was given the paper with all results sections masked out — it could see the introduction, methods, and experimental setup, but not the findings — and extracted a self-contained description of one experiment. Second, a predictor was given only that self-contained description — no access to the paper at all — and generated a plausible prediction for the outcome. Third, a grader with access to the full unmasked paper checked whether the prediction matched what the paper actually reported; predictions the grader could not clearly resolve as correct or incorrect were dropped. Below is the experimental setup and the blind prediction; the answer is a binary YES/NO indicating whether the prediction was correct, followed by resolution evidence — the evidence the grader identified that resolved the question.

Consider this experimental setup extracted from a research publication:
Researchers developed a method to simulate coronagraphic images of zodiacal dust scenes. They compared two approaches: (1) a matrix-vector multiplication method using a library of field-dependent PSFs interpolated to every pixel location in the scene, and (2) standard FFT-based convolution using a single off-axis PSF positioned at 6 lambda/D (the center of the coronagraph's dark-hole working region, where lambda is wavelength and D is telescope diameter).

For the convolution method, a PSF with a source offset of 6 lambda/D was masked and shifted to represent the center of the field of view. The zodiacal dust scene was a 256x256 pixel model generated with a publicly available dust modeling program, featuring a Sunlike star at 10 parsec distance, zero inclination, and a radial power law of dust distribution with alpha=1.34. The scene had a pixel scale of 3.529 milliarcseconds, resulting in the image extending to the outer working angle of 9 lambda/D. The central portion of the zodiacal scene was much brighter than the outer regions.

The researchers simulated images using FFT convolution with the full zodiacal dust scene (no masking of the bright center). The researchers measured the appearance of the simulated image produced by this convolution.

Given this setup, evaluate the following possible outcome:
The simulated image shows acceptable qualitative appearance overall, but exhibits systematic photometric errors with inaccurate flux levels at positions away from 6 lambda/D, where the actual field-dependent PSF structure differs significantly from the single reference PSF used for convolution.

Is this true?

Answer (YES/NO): NO